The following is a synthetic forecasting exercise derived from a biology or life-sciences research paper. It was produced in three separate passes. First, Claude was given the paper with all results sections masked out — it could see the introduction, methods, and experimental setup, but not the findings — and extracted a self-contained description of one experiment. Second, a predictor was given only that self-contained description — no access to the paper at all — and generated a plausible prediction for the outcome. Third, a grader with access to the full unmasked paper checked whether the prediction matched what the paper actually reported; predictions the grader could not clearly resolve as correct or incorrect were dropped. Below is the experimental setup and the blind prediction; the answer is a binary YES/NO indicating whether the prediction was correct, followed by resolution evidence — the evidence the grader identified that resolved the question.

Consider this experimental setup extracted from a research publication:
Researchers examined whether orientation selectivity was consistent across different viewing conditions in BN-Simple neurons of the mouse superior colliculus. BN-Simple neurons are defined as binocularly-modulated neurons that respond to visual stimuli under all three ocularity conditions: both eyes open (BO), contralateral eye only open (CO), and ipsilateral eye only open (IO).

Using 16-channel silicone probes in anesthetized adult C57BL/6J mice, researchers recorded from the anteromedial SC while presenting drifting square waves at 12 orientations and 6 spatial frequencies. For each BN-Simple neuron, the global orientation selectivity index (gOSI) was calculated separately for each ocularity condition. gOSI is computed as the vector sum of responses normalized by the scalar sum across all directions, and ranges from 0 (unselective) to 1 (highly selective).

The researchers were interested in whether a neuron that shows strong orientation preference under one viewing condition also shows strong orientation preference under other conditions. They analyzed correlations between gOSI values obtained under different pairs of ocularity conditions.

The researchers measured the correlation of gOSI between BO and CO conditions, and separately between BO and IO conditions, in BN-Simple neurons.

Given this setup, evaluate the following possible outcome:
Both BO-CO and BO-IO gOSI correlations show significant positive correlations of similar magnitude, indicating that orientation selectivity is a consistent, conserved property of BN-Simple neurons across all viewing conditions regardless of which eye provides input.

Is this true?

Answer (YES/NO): NO